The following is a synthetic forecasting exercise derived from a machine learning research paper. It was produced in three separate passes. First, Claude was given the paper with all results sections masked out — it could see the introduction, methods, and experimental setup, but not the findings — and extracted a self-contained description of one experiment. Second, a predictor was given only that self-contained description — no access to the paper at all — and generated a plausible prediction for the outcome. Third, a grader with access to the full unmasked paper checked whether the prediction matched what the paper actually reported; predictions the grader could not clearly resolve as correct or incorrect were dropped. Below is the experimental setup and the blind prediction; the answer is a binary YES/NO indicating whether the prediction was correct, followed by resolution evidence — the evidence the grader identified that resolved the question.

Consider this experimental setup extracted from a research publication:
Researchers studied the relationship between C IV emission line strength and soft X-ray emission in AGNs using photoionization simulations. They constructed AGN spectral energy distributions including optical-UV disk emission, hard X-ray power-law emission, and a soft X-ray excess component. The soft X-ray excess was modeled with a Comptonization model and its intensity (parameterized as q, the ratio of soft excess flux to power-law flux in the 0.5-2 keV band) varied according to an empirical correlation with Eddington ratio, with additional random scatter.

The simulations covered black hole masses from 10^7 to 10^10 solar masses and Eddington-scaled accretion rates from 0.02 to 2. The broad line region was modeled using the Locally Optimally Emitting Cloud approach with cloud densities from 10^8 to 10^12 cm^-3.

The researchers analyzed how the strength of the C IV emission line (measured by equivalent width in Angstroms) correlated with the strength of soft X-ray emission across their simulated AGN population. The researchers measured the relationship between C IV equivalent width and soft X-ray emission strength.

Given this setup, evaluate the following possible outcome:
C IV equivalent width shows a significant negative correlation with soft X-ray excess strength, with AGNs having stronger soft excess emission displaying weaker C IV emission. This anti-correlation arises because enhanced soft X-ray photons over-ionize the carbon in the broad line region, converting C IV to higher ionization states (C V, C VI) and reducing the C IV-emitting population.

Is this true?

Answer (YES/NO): NO